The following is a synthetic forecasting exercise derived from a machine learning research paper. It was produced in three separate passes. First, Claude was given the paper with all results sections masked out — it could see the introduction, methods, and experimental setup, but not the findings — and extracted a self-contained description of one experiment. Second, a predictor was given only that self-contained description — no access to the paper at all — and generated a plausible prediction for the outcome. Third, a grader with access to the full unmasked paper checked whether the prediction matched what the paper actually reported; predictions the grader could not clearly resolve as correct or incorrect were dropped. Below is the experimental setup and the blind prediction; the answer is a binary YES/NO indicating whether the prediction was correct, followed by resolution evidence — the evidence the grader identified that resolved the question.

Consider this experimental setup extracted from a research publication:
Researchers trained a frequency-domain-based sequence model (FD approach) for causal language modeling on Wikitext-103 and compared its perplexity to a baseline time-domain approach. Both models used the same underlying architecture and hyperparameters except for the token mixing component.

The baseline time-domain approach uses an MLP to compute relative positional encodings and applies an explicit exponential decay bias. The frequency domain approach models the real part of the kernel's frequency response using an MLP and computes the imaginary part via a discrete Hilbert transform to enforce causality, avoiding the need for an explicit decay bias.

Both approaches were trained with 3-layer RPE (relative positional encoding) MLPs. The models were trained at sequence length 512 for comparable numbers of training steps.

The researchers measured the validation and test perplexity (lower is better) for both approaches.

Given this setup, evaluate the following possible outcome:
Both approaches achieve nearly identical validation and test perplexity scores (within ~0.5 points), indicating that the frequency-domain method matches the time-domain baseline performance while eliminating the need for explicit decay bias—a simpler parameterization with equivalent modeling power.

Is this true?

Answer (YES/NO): YES